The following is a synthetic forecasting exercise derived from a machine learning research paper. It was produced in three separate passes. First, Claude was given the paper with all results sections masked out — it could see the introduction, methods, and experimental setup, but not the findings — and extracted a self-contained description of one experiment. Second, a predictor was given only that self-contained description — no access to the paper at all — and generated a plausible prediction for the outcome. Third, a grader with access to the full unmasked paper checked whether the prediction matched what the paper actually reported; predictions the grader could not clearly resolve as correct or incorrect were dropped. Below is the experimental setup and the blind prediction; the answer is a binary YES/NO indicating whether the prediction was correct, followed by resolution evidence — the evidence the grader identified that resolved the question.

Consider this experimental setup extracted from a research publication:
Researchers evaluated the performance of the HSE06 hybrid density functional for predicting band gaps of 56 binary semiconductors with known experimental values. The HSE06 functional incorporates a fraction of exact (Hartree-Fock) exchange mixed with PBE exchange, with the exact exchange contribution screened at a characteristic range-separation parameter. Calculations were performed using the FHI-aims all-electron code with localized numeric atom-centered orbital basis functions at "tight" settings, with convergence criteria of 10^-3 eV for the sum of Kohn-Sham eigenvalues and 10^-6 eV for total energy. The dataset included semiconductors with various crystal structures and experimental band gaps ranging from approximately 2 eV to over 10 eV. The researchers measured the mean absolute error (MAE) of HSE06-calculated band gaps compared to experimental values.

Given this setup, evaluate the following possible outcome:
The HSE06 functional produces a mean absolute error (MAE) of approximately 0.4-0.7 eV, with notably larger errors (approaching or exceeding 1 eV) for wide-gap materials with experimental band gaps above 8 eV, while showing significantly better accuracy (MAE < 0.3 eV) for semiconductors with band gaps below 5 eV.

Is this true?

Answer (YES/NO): NO